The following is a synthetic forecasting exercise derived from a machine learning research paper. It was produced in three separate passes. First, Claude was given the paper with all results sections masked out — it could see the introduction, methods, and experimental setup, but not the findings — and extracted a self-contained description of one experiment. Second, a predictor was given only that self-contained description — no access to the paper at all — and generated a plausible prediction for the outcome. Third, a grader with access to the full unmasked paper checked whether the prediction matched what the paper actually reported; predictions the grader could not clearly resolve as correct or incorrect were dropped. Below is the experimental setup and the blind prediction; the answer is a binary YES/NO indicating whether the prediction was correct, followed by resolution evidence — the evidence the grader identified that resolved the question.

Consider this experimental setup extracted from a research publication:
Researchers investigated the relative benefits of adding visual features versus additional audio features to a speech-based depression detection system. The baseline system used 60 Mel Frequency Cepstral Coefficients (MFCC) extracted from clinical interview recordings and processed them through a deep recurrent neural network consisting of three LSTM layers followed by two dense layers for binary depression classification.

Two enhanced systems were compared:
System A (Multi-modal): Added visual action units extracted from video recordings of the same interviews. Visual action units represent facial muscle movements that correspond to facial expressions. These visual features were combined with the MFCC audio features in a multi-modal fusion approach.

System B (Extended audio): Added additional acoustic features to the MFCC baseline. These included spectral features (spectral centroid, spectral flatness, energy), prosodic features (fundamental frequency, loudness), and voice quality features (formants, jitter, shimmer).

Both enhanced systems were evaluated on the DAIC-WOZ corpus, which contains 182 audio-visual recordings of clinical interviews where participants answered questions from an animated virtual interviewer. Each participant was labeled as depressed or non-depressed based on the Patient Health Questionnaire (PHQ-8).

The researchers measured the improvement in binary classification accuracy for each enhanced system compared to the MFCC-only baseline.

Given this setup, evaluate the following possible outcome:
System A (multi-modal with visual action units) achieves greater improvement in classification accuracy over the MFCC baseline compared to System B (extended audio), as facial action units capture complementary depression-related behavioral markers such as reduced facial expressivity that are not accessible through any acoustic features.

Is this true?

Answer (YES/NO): YES